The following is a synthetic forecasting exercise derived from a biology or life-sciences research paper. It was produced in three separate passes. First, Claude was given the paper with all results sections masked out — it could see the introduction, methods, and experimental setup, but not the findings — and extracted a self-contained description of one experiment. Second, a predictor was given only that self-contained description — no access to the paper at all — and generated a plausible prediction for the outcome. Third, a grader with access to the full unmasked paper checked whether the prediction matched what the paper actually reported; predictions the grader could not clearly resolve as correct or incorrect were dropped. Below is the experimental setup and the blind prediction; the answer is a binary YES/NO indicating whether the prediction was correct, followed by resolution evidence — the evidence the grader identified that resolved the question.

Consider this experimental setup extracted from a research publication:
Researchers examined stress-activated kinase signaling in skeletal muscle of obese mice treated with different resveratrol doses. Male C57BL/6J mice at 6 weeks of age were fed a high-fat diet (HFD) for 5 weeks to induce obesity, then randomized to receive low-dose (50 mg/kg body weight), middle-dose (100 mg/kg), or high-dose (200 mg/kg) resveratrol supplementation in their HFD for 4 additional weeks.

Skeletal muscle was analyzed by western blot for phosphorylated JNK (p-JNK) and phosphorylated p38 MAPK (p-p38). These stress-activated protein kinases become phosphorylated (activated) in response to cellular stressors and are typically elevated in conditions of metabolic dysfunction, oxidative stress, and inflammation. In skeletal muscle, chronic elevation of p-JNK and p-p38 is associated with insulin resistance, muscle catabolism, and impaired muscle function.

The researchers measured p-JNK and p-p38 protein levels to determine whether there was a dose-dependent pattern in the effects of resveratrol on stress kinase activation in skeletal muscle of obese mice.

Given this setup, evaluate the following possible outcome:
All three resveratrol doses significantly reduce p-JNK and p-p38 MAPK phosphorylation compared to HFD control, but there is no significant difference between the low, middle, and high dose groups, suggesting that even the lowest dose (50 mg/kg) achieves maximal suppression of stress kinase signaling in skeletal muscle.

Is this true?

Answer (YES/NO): NO